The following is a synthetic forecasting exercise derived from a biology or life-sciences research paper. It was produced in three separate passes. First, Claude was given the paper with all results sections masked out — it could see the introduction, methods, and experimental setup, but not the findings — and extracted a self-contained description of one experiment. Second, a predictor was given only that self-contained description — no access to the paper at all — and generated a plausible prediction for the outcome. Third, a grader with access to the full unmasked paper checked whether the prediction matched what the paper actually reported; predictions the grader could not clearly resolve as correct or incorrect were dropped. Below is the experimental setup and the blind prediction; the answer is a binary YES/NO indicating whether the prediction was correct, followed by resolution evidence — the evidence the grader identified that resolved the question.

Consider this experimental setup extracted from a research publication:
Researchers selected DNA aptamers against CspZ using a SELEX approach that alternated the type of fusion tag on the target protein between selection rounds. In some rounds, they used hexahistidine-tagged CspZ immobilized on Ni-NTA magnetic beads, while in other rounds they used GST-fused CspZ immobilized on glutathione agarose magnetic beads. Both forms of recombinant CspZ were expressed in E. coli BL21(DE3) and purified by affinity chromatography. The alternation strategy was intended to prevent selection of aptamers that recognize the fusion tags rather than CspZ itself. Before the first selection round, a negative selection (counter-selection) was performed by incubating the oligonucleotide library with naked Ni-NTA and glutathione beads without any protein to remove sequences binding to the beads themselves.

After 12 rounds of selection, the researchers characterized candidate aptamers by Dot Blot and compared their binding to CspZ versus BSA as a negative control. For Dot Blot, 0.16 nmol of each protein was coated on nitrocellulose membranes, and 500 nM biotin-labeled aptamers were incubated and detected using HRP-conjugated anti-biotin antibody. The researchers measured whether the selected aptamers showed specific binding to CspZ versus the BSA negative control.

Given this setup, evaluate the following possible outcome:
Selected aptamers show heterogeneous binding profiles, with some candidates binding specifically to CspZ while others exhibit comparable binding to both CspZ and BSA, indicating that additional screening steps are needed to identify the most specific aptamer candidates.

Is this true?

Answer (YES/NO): NO